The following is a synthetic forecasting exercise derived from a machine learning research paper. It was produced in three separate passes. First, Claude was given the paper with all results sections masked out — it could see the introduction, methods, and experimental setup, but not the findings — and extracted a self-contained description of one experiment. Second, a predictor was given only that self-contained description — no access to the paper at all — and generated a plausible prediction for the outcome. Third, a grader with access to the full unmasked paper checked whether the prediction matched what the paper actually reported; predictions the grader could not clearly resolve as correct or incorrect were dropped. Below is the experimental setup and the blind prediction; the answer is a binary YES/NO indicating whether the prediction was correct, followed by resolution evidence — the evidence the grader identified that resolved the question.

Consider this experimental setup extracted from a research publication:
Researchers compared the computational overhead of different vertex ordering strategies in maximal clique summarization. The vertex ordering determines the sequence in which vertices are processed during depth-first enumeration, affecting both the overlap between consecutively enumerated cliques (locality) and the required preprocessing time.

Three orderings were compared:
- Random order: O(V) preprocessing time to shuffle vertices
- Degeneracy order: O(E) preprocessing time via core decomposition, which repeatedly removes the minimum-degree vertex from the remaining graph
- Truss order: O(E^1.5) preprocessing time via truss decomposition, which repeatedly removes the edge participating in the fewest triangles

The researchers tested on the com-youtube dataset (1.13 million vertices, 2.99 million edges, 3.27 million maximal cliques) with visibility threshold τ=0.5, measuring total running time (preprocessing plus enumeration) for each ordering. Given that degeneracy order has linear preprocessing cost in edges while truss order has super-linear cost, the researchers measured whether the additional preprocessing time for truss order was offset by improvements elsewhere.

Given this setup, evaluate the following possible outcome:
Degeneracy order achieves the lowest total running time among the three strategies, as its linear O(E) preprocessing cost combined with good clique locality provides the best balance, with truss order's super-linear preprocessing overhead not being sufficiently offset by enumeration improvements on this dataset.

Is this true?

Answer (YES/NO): NO